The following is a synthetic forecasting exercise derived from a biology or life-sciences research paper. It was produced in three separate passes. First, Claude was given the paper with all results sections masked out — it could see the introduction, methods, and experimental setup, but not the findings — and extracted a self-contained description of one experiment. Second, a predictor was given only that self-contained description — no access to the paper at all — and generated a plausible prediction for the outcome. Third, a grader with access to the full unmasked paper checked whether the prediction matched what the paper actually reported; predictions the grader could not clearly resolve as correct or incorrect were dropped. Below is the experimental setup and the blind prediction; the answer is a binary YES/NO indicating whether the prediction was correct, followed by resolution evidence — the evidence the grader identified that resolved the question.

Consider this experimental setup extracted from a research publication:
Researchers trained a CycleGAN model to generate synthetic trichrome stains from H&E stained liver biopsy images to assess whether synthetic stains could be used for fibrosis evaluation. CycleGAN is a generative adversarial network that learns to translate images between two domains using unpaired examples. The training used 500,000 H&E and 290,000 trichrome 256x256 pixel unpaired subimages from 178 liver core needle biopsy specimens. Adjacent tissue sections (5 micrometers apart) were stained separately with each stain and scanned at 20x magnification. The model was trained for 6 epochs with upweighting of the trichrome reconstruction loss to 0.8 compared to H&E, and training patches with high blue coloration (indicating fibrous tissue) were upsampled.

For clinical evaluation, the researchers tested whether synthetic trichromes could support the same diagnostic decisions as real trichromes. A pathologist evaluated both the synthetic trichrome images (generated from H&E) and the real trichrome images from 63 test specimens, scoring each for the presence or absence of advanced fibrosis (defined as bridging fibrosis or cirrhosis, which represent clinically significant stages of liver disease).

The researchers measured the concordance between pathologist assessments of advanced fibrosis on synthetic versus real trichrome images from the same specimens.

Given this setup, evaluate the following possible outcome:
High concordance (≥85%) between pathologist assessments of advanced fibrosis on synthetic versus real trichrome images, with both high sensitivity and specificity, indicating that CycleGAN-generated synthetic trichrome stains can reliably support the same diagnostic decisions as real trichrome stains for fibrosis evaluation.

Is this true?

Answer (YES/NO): NO